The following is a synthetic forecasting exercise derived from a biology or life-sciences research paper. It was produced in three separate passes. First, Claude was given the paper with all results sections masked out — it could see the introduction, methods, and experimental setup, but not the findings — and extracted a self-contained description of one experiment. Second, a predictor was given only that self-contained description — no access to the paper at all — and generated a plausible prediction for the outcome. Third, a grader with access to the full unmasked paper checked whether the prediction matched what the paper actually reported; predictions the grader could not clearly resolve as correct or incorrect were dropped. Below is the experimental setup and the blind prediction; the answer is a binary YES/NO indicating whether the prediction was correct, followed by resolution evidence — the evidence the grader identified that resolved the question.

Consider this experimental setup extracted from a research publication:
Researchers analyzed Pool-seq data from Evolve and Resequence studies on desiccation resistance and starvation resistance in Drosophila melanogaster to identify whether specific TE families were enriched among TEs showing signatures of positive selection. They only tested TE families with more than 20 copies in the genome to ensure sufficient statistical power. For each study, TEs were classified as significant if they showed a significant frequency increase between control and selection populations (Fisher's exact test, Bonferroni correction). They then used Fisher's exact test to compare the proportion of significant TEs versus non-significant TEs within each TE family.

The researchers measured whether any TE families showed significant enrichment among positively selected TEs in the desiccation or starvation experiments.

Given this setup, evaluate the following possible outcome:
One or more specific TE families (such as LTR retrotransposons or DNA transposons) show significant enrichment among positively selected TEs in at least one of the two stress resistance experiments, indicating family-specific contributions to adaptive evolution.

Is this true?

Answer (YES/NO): YES